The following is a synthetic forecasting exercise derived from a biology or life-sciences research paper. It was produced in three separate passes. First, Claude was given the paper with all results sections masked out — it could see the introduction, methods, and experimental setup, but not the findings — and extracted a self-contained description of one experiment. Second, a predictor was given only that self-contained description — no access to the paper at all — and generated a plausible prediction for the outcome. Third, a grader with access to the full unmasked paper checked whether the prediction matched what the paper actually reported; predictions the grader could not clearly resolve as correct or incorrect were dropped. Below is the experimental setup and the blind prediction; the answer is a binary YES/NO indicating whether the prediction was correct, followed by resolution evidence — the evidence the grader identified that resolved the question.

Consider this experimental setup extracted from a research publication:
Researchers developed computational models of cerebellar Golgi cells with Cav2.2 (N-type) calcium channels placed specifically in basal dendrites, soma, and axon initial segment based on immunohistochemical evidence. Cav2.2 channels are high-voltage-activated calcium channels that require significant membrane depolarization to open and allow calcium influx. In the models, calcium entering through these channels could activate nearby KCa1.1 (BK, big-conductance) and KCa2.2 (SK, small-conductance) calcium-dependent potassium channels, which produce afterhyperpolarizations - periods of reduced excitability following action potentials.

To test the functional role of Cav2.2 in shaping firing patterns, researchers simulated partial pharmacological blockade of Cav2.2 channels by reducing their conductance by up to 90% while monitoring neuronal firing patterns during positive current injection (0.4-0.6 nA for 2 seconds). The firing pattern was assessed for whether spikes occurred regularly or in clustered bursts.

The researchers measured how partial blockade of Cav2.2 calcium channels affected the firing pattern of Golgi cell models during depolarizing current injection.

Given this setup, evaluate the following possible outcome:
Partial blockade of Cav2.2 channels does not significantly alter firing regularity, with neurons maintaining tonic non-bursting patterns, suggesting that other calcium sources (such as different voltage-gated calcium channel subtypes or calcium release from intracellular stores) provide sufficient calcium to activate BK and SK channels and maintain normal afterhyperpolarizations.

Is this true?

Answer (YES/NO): NO